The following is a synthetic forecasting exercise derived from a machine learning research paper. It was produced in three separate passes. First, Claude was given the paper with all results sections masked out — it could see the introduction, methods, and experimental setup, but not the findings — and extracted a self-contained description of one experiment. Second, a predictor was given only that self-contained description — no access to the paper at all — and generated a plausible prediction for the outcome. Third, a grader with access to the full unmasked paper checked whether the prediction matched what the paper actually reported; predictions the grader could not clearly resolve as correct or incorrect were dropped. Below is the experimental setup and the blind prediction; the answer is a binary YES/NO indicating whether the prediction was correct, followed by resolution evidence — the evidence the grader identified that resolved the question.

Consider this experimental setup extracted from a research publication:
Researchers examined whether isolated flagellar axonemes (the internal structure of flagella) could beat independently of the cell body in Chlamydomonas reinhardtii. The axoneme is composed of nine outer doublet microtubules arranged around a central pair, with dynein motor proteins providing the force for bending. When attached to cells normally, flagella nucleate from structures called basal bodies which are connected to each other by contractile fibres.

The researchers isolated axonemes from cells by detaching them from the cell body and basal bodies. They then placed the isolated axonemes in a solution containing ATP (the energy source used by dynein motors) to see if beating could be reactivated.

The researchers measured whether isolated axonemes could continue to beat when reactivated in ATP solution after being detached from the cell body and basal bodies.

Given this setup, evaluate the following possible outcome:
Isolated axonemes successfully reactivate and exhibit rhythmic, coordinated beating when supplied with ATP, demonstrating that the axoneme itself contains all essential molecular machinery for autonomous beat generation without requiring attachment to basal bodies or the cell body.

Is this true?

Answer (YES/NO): YES